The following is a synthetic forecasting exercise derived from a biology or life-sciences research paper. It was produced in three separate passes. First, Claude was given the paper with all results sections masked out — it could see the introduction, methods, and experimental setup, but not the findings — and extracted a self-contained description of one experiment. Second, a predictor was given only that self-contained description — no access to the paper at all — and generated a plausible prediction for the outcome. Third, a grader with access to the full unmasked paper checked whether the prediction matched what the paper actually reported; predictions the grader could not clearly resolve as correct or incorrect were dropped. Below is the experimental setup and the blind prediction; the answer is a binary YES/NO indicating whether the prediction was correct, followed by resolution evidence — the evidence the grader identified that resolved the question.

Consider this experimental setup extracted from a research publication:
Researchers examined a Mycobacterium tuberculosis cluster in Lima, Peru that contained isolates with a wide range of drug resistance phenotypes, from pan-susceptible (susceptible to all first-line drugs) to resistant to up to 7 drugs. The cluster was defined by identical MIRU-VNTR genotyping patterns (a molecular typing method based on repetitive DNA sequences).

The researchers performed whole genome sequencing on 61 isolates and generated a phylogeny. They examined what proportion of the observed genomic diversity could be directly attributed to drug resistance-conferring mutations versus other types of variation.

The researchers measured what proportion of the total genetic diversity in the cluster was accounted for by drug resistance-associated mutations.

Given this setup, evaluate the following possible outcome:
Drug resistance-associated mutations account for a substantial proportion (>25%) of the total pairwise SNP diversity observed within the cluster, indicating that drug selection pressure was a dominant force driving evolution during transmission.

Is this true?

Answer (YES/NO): NO